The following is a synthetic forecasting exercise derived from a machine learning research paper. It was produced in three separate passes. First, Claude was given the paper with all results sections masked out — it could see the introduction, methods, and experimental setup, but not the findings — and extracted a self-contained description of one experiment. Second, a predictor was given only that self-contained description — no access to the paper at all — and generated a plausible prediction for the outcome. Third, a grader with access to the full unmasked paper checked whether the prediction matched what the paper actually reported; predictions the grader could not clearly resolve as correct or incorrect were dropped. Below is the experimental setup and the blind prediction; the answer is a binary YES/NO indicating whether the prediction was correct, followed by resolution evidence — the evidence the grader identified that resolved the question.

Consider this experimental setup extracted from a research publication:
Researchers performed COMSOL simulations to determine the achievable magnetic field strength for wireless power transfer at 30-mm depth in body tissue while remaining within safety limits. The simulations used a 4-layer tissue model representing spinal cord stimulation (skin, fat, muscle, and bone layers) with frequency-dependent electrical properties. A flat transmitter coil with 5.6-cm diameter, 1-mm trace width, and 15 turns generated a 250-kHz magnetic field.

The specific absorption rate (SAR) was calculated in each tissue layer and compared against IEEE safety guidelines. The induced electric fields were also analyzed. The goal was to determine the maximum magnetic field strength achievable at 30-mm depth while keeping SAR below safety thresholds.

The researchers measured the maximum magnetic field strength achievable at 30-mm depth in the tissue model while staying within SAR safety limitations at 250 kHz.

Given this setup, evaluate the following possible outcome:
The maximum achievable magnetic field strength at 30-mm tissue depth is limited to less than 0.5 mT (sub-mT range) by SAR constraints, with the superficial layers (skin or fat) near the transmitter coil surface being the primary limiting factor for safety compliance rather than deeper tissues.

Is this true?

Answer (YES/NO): NO